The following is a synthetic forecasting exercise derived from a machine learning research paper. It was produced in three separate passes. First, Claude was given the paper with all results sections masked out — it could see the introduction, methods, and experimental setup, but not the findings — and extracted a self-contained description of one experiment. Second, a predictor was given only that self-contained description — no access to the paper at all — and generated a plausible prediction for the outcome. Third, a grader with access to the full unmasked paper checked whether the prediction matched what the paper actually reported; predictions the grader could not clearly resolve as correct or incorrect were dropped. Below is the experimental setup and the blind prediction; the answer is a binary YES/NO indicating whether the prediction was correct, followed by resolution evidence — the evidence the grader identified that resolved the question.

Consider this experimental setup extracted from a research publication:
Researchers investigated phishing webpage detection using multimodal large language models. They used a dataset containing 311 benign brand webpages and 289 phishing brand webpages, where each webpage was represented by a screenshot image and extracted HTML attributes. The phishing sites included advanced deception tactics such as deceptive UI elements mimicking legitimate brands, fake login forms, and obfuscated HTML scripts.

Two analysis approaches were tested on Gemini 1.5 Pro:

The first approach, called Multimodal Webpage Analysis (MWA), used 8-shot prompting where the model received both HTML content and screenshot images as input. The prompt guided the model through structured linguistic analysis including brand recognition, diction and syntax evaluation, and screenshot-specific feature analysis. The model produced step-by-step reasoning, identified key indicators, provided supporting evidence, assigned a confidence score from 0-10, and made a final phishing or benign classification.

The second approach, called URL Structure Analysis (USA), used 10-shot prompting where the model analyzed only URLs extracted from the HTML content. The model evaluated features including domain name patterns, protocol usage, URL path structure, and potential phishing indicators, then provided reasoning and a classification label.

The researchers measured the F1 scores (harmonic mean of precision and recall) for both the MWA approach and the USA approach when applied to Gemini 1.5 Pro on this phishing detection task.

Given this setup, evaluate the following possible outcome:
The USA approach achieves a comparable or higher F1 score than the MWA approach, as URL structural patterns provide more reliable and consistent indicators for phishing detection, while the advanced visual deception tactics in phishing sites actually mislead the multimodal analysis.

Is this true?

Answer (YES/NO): NO